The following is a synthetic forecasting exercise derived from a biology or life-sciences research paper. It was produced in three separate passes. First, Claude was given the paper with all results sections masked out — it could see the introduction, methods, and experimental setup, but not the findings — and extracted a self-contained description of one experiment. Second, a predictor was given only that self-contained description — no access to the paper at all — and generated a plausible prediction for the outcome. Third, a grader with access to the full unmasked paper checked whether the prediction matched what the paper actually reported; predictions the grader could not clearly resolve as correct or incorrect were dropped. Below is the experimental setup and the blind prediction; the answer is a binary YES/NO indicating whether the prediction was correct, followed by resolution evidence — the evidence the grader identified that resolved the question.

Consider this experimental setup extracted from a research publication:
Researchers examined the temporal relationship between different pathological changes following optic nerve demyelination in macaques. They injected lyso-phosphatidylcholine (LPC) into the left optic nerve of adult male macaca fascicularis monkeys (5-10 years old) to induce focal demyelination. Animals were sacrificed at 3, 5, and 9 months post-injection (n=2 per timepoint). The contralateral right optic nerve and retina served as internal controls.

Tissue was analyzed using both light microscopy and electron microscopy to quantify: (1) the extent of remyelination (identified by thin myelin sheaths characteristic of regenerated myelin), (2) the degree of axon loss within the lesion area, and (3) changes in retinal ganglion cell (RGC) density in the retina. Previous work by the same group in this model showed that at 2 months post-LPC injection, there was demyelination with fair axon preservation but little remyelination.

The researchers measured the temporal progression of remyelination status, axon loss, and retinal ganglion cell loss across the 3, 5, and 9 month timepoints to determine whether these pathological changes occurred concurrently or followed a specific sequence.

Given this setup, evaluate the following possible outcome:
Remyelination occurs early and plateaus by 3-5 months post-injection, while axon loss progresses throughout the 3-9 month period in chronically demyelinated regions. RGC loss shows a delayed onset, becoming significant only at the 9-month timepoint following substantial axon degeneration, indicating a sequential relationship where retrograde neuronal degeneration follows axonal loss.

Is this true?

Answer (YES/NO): NO